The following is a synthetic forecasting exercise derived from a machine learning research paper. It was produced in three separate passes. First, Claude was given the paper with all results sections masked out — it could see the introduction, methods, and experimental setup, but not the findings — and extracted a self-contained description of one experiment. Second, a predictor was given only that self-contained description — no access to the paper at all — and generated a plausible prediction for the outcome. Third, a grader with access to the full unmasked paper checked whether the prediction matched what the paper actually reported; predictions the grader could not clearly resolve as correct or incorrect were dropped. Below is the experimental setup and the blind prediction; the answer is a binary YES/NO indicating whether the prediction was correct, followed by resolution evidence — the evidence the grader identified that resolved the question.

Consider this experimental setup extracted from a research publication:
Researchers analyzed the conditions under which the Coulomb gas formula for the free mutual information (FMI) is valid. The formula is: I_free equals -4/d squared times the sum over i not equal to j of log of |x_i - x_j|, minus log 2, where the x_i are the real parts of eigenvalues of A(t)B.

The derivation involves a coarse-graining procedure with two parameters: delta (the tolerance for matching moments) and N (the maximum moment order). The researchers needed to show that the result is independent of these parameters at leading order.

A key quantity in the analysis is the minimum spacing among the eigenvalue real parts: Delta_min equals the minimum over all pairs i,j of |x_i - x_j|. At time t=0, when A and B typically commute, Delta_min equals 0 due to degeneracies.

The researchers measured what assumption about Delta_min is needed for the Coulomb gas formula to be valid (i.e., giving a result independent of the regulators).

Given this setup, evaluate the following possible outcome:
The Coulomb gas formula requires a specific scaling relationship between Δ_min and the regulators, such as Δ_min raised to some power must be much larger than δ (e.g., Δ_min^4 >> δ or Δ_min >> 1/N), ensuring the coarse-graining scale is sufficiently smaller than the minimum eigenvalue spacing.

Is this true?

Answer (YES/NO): NO